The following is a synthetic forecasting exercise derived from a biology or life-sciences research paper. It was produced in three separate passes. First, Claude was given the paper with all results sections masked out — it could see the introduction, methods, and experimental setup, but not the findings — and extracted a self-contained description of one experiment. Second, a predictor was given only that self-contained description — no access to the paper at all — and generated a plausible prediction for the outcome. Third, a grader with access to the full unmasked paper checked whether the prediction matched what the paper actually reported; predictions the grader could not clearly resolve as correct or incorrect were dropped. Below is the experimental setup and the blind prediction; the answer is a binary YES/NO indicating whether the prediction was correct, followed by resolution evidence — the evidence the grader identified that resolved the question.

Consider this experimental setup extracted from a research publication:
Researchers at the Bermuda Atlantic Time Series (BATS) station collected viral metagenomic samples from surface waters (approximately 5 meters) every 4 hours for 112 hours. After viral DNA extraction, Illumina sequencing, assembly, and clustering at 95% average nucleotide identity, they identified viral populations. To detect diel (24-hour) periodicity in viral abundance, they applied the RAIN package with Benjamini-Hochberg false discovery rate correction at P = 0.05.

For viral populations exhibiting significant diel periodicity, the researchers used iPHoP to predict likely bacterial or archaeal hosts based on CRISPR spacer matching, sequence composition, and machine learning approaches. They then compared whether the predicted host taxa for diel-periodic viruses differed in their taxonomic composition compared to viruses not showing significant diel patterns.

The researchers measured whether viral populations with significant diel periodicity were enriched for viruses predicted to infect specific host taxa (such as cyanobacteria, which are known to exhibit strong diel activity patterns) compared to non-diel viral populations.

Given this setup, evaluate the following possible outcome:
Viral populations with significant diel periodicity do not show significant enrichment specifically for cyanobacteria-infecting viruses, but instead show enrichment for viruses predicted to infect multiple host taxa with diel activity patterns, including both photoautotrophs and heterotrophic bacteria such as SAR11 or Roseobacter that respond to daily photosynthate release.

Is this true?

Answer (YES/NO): NO